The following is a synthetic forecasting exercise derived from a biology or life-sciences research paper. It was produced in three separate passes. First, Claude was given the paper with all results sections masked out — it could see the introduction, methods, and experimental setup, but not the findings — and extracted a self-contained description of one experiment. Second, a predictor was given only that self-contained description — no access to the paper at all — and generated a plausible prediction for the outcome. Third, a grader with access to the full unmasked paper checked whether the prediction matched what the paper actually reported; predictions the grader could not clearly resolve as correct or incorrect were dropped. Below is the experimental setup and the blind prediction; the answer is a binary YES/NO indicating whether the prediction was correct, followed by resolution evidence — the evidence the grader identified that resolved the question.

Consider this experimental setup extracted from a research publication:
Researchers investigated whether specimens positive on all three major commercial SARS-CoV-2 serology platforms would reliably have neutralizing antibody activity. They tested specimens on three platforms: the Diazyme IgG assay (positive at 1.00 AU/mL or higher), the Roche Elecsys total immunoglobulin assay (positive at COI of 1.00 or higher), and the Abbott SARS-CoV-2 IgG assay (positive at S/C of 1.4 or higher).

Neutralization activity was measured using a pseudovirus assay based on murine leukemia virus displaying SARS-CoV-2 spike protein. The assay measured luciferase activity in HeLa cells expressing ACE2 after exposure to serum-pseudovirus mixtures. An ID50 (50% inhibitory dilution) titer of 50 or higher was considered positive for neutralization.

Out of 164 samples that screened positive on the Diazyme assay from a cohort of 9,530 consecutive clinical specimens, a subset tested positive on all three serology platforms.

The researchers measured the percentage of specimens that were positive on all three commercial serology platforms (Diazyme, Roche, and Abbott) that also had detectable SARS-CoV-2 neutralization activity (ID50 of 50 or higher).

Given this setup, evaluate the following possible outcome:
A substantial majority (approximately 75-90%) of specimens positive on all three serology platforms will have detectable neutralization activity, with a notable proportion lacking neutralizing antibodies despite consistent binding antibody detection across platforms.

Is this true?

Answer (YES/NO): NO